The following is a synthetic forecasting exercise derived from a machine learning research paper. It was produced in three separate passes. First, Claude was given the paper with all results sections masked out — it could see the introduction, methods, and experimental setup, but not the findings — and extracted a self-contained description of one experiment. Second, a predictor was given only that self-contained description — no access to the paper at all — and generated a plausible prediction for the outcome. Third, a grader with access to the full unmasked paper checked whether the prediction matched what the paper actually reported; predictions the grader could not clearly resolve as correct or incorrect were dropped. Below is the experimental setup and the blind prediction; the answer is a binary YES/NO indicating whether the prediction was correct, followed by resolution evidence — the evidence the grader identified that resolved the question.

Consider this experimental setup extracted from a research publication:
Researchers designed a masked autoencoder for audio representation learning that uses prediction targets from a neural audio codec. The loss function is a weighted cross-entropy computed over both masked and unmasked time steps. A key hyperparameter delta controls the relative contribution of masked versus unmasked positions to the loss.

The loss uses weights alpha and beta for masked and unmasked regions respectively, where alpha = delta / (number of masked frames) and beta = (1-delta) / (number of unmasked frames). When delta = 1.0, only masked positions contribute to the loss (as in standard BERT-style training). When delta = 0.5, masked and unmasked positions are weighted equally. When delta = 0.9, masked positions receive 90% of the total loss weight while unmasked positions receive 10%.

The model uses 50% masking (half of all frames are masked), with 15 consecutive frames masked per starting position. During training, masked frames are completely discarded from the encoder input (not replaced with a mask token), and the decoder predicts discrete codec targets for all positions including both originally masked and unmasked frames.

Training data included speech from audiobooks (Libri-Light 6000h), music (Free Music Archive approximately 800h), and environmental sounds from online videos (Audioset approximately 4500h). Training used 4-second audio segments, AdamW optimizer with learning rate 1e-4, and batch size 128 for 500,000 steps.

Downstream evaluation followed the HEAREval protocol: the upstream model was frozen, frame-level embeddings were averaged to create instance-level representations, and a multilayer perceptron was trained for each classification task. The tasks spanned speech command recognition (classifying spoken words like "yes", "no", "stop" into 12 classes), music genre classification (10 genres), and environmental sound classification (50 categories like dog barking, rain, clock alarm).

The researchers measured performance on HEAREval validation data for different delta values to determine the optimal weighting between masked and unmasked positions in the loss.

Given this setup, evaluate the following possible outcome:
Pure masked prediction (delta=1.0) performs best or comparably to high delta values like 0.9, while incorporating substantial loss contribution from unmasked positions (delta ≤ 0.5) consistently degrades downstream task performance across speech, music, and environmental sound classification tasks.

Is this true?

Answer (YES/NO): NO